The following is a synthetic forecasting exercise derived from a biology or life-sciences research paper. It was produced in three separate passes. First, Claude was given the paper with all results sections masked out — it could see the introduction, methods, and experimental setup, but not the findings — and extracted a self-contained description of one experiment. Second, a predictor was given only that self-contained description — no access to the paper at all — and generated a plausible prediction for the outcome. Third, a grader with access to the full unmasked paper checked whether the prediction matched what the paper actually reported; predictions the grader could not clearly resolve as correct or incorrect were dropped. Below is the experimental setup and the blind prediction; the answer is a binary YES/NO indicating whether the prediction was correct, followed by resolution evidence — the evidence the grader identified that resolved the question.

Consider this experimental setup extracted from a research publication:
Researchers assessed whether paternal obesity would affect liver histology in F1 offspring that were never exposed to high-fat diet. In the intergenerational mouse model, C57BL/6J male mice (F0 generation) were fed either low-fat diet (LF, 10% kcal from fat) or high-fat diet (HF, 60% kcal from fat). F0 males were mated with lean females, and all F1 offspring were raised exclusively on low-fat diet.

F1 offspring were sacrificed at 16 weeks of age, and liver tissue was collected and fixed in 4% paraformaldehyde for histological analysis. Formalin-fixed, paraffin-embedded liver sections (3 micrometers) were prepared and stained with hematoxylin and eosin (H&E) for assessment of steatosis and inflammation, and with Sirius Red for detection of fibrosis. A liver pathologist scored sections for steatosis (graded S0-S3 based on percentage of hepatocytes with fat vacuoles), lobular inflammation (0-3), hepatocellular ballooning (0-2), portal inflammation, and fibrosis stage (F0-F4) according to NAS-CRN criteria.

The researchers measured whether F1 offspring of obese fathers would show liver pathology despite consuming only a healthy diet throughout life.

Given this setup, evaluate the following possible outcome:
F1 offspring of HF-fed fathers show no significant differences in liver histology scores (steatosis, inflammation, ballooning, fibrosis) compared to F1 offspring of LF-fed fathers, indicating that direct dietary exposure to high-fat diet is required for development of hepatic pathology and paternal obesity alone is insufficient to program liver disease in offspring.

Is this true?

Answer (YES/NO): YES